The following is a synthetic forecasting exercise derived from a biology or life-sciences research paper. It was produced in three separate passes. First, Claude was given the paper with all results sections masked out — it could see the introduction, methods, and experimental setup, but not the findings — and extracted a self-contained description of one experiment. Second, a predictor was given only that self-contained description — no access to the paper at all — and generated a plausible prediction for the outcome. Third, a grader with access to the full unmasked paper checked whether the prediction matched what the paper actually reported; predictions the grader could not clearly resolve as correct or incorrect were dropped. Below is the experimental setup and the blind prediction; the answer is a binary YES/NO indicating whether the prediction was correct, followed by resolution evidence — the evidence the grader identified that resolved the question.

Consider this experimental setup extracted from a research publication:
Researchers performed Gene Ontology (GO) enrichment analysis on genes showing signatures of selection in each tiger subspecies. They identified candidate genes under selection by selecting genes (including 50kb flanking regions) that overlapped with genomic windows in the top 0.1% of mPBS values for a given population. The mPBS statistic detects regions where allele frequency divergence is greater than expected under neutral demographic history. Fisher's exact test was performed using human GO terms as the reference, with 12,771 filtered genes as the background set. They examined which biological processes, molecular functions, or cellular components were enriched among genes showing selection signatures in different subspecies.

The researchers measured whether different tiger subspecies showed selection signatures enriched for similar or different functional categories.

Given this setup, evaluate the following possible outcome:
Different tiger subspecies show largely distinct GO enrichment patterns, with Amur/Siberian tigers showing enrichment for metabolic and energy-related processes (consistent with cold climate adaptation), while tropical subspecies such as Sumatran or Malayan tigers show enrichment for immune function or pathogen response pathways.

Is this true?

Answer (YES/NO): NO